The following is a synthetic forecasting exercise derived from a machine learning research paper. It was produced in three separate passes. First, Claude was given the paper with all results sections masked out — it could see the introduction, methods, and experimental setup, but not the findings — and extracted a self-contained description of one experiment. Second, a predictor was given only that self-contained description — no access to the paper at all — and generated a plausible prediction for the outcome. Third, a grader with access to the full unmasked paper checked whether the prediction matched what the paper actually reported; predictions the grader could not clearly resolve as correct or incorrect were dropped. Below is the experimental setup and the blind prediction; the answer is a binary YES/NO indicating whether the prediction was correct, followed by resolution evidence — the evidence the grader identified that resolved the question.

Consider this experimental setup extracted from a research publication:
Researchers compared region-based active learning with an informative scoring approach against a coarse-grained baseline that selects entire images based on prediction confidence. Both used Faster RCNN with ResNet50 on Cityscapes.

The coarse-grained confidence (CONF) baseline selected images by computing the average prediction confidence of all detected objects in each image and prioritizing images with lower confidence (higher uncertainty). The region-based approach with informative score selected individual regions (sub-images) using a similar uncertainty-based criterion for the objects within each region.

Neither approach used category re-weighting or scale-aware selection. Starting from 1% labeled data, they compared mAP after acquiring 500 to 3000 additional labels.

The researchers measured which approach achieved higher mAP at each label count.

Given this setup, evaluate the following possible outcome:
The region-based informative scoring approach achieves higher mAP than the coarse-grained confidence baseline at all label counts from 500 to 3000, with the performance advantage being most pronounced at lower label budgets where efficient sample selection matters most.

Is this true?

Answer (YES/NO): NO